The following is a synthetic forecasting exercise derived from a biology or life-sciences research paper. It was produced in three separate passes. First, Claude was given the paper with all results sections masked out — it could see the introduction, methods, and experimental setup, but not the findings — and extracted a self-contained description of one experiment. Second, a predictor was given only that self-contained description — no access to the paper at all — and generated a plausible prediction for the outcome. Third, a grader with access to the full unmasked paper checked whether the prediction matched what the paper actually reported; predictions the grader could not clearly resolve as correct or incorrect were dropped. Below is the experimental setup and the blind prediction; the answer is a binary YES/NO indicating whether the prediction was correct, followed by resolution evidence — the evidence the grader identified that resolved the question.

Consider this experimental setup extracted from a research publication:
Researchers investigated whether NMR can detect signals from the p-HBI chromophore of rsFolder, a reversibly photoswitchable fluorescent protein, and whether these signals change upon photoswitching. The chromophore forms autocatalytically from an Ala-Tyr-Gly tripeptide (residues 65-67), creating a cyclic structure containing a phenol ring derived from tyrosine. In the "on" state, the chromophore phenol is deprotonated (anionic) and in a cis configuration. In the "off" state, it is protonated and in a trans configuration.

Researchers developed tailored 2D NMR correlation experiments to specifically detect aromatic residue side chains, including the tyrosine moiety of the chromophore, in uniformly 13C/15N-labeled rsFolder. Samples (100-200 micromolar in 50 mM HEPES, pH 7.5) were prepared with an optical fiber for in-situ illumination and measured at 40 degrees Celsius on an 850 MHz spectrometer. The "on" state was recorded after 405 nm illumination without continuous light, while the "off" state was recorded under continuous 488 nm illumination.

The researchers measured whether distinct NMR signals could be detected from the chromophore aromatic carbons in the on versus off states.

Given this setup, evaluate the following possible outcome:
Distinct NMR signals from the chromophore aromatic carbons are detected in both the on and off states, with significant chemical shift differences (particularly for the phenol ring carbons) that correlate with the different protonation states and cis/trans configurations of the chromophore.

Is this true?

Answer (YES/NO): NO